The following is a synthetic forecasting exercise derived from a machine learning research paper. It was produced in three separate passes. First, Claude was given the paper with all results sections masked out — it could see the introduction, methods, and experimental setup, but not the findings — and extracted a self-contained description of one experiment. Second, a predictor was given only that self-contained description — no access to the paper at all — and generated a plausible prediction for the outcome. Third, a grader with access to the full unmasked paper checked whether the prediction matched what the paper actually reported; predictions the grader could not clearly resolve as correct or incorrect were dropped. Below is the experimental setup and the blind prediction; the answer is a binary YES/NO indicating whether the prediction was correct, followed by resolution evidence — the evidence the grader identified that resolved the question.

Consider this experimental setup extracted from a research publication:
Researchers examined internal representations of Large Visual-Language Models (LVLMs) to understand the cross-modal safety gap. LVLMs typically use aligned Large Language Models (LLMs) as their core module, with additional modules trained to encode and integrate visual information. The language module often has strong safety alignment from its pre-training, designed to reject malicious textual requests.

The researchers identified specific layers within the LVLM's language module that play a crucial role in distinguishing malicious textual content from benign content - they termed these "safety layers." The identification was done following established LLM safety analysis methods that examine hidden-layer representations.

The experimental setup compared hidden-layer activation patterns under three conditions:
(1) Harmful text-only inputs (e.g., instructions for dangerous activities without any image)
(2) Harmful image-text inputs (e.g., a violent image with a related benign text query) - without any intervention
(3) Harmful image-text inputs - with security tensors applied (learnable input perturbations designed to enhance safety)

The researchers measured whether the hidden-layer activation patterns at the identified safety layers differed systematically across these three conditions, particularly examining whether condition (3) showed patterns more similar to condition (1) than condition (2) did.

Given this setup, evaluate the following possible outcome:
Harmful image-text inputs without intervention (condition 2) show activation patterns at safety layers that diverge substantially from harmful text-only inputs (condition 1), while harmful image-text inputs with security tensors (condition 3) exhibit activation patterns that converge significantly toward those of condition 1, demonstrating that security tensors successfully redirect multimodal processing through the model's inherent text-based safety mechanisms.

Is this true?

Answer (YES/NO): YES